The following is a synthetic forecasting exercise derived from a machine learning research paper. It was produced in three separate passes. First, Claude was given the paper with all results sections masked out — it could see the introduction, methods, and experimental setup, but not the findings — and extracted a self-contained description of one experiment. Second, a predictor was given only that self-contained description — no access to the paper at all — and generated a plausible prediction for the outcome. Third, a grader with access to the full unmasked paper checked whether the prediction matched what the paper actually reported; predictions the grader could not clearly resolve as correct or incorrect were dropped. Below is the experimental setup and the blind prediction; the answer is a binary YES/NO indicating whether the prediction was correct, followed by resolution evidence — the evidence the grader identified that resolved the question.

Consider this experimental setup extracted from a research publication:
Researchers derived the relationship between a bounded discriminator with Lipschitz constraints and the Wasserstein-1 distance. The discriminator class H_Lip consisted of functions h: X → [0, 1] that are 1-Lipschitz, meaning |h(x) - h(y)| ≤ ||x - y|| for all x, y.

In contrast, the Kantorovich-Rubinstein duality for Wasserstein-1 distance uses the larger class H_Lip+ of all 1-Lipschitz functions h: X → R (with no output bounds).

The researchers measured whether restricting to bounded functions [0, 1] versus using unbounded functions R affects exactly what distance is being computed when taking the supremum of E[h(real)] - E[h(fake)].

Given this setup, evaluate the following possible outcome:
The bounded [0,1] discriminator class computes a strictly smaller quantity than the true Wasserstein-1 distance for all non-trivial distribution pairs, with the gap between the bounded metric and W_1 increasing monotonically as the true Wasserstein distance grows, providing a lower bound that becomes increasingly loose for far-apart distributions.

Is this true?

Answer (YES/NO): NO